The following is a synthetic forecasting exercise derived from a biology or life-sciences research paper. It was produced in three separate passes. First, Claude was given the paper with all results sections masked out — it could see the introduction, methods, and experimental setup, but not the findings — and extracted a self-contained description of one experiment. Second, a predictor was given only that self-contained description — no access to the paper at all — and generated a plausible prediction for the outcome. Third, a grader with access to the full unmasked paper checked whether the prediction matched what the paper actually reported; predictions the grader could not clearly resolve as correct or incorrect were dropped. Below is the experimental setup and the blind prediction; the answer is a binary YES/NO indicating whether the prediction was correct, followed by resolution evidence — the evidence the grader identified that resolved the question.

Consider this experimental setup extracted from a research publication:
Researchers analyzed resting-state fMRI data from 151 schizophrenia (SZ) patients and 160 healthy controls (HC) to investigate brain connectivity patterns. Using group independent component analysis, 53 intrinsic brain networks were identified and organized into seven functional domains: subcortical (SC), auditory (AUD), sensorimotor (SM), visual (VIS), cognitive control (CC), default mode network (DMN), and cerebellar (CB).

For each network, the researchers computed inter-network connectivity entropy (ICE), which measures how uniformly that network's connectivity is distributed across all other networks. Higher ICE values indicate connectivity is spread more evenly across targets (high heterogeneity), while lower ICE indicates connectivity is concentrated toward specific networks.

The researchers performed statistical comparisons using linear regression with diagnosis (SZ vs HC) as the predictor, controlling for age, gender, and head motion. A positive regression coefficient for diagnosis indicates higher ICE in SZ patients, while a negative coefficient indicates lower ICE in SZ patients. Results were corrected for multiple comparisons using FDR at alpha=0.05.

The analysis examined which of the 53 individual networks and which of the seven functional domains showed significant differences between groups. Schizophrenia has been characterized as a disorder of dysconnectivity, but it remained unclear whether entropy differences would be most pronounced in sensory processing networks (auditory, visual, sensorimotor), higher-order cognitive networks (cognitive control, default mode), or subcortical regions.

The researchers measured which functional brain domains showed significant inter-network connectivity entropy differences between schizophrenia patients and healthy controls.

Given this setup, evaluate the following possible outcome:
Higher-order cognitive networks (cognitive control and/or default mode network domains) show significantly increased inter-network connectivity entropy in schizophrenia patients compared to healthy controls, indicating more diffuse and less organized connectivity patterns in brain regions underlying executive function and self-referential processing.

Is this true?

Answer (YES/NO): YES